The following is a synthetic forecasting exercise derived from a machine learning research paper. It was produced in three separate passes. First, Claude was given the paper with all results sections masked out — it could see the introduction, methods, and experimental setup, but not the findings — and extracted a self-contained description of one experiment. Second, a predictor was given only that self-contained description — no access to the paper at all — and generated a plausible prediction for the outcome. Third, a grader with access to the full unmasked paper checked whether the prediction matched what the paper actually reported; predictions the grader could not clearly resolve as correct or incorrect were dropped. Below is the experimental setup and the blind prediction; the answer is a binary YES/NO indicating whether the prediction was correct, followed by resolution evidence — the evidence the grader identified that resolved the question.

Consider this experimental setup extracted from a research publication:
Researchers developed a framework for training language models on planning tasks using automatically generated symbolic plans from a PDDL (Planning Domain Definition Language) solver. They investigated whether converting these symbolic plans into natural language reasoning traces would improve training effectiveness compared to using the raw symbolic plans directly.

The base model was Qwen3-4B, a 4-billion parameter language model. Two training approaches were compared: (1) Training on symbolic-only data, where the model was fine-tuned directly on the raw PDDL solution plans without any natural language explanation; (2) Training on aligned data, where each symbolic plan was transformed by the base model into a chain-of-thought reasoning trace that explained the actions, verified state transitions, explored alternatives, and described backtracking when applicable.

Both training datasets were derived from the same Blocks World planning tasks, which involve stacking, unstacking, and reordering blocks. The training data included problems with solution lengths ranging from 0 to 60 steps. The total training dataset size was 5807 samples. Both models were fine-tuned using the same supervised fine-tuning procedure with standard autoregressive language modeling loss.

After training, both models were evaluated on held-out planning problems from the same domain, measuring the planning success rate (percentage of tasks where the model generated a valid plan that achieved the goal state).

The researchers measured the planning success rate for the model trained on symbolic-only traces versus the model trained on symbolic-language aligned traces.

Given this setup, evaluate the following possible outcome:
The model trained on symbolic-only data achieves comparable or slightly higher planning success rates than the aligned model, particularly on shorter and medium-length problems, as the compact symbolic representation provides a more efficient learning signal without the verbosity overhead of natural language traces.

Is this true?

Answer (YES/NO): NO